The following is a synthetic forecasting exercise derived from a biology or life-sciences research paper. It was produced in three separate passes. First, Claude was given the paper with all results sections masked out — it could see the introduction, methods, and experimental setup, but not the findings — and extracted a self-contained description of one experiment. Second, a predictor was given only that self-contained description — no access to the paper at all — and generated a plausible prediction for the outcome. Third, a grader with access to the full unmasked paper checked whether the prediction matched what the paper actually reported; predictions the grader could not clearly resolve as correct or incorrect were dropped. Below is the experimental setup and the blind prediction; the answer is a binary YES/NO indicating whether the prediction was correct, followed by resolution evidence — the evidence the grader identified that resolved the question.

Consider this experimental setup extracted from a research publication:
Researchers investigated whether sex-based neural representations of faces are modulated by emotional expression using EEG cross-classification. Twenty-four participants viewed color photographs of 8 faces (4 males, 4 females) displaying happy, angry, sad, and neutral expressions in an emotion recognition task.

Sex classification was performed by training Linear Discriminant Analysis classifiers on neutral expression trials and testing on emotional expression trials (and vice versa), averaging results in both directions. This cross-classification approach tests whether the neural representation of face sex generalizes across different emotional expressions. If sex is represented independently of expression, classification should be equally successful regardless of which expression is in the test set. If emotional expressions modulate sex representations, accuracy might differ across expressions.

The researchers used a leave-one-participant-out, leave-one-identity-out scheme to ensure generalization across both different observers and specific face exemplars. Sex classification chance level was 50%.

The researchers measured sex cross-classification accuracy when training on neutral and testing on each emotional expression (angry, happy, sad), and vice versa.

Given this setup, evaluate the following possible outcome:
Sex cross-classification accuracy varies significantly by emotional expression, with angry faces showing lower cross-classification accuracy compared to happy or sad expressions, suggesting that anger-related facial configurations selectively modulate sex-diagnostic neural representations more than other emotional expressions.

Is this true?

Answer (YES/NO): NO